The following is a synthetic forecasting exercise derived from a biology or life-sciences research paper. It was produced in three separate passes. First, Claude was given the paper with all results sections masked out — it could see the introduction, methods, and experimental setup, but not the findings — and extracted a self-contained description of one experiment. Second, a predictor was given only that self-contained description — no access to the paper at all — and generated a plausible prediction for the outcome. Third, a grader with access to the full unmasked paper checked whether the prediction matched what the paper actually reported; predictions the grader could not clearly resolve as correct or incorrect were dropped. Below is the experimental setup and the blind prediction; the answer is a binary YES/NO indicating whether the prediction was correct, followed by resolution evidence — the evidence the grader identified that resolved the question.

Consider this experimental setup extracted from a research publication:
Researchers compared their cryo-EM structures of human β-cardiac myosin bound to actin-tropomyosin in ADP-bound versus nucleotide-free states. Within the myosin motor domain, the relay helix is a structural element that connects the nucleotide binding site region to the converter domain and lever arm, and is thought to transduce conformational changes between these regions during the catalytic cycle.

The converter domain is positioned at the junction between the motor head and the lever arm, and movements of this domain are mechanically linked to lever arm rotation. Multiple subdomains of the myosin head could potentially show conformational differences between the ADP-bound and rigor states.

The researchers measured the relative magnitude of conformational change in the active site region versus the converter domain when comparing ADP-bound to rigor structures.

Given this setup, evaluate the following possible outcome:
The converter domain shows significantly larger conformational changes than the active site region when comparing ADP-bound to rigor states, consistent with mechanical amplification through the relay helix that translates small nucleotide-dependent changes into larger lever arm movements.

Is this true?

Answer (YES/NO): YES